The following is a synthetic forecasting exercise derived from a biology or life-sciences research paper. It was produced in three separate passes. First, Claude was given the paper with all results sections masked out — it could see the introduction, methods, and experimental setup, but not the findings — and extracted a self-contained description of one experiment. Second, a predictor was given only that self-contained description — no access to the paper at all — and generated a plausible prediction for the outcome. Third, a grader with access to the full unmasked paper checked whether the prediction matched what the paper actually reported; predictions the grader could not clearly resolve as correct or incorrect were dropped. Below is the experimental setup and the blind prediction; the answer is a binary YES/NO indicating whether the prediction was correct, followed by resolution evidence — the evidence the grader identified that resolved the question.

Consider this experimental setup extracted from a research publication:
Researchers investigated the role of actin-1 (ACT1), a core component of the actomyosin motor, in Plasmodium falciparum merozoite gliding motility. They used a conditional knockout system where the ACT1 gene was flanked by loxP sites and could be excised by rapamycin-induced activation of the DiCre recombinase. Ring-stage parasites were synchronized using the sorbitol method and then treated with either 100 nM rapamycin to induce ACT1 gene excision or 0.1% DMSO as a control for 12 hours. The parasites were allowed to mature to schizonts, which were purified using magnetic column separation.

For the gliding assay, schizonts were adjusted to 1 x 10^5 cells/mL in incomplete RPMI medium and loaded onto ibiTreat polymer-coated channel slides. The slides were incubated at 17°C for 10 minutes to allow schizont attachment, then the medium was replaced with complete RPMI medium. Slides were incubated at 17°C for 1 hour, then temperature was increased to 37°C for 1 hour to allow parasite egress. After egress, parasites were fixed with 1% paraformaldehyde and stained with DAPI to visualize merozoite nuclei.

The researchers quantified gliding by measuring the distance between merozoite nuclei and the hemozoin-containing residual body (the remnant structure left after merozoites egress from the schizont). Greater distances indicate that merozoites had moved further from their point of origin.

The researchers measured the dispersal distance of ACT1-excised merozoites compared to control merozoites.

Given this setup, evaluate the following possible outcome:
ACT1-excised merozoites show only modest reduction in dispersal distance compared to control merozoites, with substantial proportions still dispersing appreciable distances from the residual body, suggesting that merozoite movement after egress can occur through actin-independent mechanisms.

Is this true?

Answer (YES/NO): NO